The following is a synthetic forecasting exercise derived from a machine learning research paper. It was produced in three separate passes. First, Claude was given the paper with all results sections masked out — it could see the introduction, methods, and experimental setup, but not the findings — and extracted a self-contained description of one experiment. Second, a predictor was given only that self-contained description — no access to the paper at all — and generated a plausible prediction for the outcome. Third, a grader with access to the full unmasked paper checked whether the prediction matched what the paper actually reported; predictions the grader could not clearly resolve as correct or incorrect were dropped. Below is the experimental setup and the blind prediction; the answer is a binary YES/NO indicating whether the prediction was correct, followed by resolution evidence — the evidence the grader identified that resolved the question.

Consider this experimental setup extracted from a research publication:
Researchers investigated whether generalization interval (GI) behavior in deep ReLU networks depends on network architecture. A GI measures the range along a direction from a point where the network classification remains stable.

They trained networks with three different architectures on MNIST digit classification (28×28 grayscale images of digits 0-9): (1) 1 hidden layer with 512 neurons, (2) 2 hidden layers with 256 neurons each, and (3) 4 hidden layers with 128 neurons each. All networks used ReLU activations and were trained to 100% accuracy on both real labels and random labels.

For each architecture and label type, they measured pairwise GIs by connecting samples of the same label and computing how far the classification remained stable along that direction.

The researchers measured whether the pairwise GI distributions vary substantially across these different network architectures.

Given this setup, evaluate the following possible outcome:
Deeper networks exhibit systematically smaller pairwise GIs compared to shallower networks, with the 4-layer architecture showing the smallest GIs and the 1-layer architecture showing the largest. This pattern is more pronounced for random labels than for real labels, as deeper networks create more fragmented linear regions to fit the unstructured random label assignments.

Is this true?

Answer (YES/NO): NO